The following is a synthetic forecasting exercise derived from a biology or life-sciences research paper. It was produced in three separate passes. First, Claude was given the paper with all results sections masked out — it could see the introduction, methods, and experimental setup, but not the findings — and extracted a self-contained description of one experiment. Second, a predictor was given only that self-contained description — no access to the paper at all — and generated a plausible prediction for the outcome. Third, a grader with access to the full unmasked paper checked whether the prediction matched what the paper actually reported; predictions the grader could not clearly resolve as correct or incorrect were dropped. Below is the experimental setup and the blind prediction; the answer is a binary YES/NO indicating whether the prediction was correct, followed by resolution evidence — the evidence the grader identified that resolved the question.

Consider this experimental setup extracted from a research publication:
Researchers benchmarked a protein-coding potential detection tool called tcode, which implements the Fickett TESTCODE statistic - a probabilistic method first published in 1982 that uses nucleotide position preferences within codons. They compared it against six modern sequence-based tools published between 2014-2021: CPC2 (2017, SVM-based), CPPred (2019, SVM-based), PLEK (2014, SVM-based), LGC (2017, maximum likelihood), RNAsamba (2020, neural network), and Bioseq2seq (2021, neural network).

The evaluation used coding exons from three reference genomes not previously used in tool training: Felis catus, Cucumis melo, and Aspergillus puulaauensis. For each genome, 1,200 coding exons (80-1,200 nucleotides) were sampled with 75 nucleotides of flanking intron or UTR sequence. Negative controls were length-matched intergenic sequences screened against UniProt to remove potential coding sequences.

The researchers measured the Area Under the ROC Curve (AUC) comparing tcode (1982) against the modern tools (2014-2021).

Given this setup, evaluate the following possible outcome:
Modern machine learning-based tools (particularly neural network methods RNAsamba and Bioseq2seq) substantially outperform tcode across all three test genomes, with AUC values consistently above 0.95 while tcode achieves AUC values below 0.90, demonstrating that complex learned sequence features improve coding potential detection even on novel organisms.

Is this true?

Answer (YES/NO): NO